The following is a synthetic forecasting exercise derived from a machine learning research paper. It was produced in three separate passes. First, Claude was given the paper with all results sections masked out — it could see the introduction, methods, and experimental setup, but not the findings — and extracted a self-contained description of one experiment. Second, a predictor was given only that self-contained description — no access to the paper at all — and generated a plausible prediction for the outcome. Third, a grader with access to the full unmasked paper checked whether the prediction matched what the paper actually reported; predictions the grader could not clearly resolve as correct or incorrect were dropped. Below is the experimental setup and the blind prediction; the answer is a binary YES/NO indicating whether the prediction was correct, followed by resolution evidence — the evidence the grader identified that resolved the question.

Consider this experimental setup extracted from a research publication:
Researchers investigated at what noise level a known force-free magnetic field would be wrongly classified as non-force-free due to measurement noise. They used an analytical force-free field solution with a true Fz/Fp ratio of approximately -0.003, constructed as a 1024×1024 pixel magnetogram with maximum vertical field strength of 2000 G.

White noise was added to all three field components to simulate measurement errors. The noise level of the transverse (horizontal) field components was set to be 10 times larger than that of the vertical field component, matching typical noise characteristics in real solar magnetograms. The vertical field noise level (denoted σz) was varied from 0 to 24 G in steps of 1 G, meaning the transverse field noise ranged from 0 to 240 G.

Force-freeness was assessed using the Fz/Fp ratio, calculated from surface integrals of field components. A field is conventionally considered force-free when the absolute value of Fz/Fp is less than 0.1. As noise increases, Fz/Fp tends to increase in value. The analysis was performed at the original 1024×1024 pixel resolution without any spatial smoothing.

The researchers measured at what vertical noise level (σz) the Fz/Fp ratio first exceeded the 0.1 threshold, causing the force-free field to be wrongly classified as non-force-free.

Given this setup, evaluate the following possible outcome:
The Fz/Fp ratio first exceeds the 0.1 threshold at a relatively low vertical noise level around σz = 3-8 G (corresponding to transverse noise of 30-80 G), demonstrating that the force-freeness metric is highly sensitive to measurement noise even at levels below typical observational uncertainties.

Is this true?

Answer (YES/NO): NO